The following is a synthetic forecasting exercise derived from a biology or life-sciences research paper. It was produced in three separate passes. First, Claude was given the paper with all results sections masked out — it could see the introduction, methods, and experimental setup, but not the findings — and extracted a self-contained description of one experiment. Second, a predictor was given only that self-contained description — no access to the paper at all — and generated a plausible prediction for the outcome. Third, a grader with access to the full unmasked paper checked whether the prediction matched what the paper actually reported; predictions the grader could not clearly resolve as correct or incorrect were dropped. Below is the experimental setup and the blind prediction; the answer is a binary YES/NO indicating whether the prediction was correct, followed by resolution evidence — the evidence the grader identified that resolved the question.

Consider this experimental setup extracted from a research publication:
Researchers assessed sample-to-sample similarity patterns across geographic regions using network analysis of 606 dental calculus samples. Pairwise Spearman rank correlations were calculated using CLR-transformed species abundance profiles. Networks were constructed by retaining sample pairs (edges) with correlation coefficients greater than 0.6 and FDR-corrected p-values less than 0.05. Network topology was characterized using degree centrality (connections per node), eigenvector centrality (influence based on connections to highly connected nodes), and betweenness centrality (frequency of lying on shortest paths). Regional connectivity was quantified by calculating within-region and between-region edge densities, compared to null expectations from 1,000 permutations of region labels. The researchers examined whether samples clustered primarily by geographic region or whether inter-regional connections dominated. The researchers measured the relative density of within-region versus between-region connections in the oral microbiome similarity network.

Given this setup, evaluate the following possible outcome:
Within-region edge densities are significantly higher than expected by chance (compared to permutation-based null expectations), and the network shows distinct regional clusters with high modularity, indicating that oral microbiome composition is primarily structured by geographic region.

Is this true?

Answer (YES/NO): NO